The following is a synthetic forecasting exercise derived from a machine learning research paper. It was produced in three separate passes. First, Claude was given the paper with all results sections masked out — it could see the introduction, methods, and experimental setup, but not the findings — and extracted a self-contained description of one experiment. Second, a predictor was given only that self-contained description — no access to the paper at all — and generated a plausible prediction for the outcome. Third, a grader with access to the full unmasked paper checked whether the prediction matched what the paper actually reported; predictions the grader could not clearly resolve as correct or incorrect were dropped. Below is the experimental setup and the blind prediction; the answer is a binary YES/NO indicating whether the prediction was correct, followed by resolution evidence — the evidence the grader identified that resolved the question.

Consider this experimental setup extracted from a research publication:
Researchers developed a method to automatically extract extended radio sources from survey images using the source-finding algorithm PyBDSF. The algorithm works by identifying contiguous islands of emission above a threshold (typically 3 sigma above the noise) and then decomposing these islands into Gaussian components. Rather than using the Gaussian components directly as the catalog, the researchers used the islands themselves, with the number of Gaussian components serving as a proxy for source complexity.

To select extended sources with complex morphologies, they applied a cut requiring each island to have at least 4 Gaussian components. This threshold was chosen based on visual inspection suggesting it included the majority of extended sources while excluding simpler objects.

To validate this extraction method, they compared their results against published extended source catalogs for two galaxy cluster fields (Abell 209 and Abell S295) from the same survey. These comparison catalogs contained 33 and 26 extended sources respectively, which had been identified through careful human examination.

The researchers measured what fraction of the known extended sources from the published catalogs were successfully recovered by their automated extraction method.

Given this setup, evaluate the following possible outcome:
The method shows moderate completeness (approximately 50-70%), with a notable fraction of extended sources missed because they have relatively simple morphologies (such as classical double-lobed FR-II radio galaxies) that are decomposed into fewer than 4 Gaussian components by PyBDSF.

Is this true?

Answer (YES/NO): NO